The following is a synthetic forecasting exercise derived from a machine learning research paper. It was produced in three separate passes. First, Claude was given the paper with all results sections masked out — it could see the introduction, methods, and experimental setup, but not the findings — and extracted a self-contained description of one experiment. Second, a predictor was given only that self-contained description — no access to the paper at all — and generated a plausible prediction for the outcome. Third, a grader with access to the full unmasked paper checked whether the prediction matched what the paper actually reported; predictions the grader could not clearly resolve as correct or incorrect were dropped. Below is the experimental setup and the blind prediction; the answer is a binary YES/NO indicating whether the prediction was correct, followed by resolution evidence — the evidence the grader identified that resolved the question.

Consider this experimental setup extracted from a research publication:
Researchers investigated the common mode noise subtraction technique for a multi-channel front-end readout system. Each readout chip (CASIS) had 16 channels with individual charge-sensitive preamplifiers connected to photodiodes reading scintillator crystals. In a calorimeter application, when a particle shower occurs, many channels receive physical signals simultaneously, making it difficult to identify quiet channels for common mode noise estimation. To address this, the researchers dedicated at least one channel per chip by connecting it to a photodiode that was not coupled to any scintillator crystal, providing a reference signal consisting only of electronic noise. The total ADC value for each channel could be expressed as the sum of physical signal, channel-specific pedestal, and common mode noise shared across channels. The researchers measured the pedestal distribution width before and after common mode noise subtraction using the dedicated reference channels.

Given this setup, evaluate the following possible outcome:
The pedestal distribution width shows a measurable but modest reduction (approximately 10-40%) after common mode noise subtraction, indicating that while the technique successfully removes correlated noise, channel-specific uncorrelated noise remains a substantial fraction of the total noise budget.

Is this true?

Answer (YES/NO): NO